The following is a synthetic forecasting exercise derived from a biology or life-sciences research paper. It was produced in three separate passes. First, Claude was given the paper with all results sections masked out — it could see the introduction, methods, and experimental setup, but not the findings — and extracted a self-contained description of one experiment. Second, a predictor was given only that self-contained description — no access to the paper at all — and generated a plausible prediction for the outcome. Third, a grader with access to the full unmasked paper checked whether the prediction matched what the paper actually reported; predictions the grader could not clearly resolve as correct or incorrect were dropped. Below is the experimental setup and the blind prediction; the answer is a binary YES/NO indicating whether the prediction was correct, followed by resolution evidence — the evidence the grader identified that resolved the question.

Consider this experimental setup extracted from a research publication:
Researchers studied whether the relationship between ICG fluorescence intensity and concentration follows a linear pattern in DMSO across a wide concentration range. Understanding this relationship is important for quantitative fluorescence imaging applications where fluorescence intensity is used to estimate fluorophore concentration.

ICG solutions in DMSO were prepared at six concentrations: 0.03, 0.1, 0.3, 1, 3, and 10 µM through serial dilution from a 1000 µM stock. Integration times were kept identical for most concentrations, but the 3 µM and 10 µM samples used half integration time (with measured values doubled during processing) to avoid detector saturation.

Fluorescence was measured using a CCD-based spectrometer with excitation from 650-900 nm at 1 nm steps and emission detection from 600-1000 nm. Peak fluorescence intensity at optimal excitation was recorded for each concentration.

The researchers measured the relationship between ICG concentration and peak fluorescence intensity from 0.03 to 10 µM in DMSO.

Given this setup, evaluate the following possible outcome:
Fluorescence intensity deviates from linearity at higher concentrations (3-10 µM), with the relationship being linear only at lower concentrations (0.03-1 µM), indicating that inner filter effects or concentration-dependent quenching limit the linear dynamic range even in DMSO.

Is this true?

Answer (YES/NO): NO